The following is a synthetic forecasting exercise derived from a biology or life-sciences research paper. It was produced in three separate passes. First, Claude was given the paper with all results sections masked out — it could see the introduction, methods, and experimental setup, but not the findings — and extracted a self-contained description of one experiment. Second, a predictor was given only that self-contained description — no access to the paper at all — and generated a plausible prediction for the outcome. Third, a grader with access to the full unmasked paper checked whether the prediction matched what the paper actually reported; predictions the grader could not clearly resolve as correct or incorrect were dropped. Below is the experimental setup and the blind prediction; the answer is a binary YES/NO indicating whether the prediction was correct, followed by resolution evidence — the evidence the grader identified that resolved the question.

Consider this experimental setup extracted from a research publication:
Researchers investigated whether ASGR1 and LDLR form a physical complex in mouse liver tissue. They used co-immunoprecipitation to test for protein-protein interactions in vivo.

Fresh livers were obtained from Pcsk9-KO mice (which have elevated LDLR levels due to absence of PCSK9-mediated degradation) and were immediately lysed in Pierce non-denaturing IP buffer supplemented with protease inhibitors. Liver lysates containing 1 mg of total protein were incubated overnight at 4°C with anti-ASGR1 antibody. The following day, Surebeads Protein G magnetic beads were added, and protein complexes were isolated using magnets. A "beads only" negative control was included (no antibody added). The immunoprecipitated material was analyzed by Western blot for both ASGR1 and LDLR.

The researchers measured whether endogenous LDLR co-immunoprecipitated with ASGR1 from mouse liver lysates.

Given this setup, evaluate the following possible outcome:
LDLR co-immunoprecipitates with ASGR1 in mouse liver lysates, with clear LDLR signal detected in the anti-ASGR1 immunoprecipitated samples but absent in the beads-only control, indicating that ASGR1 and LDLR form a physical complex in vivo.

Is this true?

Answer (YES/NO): YES